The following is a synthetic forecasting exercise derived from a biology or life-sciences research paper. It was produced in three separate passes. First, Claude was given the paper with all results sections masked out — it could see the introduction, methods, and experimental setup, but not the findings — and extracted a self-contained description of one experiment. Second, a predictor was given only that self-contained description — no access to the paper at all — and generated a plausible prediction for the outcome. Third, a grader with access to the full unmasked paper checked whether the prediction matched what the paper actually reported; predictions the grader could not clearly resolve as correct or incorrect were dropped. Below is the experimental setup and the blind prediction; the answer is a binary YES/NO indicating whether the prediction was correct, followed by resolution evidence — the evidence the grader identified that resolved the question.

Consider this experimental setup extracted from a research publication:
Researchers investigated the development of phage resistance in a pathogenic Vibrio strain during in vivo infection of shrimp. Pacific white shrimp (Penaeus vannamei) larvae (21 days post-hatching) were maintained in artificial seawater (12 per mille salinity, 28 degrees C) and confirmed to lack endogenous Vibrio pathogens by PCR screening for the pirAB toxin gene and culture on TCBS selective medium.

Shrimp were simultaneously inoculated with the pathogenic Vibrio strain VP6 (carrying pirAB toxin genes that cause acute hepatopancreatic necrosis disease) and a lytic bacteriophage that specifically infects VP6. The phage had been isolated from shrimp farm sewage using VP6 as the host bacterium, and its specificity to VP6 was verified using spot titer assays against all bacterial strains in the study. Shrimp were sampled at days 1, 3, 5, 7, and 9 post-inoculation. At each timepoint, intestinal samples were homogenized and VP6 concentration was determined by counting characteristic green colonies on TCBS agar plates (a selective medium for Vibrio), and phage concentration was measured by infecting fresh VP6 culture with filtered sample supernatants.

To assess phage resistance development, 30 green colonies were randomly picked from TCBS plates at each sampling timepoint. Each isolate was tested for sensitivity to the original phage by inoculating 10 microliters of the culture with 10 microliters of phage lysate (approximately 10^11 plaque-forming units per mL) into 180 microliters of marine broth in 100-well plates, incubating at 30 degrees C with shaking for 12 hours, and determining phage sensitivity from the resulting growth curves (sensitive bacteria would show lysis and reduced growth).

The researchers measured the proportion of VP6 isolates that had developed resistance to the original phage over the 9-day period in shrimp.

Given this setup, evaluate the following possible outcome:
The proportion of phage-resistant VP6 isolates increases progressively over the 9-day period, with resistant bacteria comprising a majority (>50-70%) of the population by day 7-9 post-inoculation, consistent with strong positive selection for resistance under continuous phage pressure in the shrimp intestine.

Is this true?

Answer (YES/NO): NO